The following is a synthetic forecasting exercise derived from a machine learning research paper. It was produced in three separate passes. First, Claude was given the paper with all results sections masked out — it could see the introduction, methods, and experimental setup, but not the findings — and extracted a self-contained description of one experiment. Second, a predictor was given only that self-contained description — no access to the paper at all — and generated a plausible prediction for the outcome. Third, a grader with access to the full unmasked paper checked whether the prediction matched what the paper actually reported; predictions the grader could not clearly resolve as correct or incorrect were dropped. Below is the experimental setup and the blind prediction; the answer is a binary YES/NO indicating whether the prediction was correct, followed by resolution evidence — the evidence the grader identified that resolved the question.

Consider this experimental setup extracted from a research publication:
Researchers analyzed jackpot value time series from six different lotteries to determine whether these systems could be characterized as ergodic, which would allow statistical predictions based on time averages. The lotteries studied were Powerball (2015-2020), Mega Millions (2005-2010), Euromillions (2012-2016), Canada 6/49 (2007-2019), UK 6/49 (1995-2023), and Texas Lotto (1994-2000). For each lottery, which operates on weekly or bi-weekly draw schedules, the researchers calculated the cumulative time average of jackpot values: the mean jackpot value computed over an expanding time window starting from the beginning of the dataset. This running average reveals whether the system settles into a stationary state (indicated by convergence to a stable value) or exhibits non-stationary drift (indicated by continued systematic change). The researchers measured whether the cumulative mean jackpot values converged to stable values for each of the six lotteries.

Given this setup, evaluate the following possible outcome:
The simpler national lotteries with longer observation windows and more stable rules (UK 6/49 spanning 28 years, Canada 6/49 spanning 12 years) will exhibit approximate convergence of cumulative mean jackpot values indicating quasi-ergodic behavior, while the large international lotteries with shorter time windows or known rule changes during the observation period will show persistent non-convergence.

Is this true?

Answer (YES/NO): NO